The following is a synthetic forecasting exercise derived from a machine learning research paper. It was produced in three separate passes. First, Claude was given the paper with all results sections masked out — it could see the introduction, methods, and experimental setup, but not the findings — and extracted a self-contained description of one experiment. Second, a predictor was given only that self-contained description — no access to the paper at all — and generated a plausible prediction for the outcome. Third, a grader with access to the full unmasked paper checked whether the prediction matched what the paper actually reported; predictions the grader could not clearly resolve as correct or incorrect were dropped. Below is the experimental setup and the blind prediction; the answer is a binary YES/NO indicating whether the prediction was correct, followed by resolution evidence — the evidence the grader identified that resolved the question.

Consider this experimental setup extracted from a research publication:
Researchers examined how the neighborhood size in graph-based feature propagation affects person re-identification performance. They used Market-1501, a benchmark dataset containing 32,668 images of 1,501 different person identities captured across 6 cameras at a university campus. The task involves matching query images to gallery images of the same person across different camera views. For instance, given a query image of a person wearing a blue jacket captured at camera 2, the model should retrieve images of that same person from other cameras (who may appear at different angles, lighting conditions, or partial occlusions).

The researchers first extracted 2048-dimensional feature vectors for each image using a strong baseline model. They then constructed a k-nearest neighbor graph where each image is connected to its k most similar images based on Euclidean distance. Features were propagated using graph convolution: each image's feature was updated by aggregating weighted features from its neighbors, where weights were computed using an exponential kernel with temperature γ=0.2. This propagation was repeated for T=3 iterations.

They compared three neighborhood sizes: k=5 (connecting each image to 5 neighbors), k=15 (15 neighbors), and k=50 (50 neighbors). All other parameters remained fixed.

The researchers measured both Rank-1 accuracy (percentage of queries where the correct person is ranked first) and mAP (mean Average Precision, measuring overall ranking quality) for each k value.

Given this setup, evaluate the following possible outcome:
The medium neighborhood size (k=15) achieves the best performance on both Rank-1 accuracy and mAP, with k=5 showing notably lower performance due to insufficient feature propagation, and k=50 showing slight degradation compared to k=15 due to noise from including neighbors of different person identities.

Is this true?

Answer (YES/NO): NO